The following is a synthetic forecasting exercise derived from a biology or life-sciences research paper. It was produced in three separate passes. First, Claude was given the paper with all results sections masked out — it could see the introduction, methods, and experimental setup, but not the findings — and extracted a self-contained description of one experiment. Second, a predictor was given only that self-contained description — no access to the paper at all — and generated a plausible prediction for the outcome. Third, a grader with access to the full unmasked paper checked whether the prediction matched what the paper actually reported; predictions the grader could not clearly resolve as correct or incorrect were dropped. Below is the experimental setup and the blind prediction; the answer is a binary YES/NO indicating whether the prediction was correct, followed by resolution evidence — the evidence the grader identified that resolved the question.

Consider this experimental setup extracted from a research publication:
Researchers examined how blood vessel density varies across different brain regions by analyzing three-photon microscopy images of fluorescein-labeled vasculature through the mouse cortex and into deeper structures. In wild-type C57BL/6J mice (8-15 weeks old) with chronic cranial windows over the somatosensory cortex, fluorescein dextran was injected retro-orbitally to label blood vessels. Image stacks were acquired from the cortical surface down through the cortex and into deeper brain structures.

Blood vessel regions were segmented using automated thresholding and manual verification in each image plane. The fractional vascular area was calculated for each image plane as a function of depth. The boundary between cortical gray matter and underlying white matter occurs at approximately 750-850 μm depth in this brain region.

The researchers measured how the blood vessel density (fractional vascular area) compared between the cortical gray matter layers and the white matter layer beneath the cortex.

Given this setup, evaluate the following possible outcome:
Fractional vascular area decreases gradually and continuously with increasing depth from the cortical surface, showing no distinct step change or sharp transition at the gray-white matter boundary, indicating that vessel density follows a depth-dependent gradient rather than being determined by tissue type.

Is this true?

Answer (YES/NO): NO